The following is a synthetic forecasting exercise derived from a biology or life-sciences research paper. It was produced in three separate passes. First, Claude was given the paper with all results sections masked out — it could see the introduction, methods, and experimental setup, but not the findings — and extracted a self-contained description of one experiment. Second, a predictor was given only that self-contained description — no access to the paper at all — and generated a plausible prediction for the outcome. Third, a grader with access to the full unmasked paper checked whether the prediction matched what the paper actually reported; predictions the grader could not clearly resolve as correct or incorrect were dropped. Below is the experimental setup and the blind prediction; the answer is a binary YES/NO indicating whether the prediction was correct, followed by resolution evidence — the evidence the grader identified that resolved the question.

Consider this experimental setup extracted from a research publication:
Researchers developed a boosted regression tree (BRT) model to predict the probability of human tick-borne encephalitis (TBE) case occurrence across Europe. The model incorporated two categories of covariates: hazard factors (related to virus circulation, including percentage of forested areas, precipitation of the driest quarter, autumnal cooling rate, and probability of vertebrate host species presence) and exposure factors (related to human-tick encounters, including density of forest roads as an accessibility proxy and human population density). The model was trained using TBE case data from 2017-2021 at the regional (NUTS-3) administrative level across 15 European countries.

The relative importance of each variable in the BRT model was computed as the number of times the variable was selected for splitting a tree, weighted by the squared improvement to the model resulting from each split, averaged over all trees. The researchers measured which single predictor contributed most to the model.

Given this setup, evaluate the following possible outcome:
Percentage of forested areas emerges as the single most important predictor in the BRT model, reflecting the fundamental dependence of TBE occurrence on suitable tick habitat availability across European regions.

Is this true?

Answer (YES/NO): NO